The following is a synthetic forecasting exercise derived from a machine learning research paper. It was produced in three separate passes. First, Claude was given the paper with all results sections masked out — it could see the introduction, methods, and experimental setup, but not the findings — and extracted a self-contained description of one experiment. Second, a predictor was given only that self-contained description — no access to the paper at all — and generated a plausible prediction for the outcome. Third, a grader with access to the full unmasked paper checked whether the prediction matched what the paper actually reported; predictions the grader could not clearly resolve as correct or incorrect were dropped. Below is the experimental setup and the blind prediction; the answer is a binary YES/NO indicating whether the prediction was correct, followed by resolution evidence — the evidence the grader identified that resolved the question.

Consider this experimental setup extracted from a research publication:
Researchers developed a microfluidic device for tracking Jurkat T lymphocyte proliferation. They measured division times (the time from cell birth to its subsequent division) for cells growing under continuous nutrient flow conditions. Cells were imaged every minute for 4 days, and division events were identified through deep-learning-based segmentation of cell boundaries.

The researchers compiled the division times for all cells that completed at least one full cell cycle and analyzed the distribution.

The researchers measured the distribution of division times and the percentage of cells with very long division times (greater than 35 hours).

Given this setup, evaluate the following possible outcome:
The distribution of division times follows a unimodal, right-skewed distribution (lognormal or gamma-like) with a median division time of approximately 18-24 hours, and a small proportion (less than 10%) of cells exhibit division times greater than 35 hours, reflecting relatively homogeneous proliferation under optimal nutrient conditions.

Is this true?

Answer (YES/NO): NO